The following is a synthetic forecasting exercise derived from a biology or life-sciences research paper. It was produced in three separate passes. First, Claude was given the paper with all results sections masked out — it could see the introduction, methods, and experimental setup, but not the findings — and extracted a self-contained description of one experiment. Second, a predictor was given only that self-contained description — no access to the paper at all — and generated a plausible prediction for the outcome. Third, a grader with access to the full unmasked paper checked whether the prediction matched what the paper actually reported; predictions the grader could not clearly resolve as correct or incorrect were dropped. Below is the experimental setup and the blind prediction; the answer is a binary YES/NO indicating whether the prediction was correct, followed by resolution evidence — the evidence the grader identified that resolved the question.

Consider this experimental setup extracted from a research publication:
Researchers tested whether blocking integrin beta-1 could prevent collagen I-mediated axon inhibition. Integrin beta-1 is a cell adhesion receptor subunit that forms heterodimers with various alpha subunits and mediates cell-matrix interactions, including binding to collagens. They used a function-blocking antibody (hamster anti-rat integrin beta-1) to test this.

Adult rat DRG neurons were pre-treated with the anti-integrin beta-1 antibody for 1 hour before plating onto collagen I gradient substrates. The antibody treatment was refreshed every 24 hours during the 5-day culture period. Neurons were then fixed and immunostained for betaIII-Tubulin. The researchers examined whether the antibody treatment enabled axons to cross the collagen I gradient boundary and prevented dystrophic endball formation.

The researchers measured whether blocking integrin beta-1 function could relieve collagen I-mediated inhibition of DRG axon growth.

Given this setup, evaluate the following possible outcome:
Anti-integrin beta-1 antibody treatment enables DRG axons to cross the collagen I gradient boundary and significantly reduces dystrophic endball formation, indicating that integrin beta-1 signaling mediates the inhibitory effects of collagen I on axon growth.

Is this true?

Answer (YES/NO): NO